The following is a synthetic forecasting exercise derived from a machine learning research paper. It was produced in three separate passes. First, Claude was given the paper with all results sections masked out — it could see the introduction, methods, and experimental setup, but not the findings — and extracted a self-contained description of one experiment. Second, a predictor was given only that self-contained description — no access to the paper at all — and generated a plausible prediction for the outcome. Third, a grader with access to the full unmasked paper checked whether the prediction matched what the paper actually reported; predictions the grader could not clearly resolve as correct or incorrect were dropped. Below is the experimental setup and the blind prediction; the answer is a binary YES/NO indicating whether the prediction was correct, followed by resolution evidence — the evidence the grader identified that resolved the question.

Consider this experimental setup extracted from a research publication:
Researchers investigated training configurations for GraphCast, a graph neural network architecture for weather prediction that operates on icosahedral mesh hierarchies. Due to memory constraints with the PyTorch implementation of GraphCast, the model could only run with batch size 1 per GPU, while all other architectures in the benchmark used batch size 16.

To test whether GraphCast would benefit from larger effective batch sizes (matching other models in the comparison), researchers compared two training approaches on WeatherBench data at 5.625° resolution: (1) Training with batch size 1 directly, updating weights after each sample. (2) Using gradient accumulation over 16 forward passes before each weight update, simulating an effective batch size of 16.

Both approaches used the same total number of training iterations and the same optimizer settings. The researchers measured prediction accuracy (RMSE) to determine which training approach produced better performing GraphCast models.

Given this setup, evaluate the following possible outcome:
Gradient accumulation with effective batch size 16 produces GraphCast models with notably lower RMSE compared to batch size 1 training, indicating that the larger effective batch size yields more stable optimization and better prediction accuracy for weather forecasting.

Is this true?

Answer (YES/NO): NO